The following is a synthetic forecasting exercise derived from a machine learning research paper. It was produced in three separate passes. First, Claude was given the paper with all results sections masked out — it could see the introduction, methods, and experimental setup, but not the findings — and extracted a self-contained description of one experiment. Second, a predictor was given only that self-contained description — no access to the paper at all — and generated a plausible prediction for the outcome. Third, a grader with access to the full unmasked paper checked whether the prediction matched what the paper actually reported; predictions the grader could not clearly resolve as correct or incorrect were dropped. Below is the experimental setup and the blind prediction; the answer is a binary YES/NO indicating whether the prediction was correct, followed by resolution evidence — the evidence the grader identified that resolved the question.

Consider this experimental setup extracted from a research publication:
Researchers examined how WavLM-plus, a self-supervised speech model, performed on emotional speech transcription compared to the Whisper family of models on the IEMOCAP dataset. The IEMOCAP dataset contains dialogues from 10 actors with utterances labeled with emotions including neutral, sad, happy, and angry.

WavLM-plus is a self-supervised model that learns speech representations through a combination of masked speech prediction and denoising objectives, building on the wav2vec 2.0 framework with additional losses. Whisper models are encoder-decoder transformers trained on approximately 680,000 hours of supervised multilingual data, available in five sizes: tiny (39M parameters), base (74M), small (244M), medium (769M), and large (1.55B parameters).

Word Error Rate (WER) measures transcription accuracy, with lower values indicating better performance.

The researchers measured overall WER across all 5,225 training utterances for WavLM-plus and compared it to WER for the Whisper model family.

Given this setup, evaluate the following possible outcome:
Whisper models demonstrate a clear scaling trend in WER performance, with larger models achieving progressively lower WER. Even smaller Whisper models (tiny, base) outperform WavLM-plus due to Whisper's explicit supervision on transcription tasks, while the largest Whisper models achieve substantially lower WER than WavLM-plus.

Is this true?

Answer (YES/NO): NO